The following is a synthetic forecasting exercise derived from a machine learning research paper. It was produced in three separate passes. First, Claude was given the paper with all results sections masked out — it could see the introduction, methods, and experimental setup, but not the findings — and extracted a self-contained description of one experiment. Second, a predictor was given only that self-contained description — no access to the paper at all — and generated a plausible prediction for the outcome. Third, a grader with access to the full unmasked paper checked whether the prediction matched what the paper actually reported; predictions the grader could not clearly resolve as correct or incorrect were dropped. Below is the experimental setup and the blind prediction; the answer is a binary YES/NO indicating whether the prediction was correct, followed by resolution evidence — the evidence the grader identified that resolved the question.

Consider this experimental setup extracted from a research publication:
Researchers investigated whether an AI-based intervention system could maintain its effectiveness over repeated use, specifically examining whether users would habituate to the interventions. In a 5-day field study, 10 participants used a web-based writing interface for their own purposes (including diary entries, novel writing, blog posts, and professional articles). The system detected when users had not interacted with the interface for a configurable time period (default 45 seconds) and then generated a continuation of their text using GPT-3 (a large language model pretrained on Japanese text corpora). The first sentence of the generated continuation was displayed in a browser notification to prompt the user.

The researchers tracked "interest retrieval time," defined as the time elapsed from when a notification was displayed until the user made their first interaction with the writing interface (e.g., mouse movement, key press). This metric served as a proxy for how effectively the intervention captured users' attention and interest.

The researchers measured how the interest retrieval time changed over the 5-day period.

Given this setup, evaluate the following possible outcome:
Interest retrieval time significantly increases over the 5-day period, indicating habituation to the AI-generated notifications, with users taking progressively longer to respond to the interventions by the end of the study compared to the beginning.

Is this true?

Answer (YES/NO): NO